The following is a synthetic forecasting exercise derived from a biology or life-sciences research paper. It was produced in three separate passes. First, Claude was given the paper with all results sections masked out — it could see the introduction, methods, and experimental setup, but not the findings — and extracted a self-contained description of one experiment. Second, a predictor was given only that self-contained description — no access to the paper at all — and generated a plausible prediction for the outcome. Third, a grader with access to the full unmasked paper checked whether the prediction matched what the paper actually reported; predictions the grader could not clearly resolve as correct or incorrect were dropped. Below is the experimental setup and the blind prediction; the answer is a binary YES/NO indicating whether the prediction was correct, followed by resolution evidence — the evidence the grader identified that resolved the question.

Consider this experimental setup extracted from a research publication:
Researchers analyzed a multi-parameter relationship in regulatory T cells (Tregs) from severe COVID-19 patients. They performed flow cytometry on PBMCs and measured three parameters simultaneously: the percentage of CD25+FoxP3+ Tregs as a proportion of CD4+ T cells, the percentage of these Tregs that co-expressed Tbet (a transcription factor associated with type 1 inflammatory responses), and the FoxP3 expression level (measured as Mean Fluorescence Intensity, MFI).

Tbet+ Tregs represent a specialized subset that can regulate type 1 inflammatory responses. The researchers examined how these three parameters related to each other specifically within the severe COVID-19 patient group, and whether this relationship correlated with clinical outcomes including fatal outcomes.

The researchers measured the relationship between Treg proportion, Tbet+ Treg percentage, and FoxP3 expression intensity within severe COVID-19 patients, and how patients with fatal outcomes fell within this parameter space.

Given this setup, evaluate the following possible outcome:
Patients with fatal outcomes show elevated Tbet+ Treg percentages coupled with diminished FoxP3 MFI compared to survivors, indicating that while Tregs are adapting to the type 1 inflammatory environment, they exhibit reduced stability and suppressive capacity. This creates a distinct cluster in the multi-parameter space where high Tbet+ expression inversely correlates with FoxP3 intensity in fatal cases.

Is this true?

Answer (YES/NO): NO